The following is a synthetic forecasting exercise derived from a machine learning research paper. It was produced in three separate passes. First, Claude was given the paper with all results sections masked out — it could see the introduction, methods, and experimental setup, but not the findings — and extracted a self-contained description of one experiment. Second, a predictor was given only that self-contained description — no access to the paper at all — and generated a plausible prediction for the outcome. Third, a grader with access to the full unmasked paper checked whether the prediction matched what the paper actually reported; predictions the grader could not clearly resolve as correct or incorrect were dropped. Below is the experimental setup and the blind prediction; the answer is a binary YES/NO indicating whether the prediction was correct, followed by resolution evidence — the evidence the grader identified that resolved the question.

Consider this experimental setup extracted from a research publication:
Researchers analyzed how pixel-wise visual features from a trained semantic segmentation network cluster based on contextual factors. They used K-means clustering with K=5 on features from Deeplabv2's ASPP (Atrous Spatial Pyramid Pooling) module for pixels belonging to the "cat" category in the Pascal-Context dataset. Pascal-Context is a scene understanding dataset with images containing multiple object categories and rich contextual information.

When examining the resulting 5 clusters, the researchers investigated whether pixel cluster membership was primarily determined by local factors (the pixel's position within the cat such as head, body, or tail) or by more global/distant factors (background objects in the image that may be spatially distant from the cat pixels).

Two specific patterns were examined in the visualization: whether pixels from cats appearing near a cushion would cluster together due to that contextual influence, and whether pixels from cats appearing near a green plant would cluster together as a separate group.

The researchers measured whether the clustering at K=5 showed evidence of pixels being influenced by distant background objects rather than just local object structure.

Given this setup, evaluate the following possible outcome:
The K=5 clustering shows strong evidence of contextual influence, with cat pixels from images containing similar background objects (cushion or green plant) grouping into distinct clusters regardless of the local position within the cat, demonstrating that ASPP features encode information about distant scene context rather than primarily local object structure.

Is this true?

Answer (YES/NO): NO